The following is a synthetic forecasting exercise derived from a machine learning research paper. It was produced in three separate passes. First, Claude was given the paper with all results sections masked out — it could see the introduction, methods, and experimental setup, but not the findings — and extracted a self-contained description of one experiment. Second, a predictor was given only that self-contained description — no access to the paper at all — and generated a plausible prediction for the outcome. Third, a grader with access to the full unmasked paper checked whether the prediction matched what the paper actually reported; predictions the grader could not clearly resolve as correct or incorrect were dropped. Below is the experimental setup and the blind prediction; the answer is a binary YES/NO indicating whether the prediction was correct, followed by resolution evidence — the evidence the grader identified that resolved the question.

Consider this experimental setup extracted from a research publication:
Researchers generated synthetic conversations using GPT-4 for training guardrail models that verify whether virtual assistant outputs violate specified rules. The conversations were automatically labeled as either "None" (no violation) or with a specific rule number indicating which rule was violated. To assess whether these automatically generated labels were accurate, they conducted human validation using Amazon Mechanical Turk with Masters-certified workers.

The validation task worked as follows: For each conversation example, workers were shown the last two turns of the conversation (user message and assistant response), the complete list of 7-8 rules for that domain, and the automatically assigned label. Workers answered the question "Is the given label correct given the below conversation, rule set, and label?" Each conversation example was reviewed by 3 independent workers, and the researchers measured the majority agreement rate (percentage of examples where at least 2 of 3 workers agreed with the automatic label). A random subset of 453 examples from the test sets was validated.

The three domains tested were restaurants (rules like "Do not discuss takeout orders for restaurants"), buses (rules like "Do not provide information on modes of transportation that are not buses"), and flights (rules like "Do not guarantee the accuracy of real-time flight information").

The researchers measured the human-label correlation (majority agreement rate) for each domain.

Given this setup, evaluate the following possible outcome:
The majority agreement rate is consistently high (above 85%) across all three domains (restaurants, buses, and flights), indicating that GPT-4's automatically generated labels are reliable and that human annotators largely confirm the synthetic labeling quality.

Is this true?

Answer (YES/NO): YES